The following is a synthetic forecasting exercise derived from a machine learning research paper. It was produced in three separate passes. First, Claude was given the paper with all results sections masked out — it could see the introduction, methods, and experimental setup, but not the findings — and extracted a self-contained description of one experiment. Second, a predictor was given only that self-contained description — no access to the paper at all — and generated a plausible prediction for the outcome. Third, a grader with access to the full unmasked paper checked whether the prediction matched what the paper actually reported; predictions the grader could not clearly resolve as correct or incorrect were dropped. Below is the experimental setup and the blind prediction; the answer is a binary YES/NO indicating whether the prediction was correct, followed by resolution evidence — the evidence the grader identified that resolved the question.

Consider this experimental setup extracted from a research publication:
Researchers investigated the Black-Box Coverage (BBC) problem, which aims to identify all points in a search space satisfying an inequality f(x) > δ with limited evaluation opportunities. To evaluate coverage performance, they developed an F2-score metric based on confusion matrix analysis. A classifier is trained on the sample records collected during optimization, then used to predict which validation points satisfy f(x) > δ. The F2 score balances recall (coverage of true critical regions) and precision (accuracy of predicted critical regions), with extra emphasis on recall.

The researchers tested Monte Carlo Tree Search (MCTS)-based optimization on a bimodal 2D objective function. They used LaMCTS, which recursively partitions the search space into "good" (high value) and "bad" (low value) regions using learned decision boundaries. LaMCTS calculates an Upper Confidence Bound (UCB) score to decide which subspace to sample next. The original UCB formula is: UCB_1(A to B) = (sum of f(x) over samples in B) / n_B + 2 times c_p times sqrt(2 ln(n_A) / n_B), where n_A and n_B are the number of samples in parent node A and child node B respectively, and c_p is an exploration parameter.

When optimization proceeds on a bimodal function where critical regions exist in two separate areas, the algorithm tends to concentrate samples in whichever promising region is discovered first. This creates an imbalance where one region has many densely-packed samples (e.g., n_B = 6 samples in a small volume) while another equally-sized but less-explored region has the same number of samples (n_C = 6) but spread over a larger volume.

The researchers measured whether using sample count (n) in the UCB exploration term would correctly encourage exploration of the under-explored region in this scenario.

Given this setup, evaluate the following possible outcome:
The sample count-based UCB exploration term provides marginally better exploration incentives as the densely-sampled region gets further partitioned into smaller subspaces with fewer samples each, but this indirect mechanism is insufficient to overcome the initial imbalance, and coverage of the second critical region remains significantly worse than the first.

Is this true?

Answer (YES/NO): NO